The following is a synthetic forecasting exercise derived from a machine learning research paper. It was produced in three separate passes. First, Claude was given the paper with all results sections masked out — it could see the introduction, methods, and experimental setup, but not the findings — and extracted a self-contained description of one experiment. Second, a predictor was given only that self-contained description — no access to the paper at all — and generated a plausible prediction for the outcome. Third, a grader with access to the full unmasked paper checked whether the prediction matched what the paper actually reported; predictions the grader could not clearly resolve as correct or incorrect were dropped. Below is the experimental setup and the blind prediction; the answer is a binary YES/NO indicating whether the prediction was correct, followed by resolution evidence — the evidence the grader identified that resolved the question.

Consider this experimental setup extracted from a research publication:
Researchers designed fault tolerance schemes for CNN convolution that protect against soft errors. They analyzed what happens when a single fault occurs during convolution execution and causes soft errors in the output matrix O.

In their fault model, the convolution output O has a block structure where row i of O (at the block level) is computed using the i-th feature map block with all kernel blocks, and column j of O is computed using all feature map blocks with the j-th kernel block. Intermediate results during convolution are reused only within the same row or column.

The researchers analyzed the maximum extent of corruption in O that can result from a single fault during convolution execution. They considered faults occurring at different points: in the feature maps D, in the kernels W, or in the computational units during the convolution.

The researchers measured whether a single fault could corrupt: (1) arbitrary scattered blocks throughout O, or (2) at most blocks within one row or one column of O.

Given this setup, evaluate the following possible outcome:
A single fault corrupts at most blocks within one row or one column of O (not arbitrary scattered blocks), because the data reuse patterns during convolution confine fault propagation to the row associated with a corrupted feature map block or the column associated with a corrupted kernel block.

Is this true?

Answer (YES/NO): YES